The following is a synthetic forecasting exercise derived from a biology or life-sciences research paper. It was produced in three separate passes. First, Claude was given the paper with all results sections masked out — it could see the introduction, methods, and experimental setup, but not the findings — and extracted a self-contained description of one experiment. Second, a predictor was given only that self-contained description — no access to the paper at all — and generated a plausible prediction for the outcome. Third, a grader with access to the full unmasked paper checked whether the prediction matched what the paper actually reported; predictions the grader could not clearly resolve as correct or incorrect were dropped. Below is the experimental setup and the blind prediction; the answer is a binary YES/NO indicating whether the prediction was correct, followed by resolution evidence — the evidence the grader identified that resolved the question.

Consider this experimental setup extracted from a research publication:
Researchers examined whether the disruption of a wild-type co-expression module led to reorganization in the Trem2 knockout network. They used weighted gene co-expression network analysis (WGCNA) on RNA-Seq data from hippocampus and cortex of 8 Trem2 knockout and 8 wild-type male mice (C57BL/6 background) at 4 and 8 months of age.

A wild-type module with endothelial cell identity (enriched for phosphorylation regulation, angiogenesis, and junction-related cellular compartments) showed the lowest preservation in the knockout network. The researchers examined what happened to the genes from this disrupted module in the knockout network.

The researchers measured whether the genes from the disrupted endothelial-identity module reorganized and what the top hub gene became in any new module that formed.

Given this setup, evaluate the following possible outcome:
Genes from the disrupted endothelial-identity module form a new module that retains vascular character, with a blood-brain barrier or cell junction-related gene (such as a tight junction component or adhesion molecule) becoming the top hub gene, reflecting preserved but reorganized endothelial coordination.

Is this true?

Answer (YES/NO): NO